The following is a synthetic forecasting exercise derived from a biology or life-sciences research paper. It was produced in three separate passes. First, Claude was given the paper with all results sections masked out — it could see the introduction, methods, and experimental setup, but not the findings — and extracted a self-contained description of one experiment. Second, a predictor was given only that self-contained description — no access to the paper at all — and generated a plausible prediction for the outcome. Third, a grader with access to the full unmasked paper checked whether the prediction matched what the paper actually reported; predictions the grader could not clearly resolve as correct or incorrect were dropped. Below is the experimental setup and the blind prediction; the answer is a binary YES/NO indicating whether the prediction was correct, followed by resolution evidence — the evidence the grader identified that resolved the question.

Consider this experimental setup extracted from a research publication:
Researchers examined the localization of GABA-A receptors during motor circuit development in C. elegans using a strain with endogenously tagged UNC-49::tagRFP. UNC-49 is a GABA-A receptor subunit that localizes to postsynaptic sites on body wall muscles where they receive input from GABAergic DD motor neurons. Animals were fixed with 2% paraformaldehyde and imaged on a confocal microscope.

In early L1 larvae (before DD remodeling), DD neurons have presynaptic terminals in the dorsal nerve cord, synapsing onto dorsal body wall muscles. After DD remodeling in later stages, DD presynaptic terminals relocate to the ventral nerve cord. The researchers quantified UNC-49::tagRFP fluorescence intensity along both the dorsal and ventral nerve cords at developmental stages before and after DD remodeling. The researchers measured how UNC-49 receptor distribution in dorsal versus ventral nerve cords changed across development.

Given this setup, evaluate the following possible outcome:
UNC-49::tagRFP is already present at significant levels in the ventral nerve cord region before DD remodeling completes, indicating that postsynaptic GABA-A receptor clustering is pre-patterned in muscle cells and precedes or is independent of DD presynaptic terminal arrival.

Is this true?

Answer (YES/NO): NO